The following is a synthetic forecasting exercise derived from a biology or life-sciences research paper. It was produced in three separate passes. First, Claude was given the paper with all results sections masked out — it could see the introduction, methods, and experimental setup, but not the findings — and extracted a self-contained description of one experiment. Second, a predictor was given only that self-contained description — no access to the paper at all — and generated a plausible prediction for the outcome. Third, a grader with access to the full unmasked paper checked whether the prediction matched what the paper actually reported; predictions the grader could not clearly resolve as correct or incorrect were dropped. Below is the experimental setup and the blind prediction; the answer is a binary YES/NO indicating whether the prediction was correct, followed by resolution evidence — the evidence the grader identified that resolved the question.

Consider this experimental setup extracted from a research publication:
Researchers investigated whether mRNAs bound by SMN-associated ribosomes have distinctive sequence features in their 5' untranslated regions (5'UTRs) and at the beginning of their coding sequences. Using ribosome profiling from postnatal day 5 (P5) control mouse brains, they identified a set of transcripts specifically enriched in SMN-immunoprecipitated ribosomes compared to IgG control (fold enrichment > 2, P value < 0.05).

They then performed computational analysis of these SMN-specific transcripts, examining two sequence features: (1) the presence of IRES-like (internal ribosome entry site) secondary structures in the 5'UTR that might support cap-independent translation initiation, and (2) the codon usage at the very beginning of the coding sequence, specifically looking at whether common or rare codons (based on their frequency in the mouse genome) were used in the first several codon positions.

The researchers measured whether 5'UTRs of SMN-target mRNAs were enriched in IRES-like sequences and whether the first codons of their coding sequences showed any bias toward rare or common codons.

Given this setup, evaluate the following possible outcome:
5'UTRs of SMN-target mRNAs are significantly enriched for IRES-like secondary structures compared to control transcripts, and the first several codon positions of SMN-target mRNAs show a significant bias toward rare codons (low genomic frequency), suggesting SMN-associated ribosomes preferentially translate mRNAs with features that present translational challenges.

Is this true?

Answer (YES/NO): YES